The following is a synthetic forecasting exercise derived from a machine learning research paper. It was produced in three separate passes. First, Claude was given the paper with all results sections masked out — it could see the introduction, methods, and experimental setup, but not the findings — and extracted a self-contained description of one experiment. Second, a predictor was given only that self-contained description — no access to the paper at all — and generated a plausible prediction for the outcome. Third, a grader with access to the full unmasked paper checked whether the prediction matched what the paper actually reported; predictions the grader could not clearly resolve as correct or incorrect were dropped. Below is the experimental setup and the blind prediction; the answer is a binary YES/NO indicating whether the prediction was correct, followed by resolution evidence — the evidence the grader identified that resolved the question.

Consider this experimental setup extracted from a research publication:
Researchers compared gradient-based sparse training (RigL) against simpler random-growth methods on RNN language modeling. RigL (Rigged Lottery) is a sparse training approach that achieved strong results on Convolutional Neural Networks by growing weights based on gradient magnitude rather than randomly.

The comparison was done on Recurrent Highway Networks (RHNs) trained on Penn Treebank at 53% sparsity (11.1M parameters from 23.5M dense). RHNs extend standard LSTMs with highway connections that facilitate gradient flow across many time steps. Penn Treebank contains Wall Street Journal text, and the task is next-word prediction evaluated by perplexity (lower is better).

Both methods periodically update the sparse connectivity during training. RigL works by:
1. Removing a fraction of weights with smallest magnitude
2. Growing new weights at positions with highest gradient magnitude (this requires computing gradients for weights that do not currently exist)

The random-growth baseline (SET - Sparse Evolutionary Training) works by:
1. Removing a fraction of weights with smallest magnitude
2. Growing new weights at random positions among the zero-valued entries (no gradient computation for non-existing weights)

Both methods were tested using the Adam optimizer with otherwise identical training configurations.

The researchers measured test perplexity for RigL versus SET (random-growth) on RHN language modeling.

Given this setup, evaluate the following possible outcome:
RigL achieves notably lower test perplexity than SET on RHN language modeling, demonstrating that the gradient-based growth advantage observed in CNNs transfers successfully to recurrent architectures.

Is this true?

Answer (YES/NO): NO